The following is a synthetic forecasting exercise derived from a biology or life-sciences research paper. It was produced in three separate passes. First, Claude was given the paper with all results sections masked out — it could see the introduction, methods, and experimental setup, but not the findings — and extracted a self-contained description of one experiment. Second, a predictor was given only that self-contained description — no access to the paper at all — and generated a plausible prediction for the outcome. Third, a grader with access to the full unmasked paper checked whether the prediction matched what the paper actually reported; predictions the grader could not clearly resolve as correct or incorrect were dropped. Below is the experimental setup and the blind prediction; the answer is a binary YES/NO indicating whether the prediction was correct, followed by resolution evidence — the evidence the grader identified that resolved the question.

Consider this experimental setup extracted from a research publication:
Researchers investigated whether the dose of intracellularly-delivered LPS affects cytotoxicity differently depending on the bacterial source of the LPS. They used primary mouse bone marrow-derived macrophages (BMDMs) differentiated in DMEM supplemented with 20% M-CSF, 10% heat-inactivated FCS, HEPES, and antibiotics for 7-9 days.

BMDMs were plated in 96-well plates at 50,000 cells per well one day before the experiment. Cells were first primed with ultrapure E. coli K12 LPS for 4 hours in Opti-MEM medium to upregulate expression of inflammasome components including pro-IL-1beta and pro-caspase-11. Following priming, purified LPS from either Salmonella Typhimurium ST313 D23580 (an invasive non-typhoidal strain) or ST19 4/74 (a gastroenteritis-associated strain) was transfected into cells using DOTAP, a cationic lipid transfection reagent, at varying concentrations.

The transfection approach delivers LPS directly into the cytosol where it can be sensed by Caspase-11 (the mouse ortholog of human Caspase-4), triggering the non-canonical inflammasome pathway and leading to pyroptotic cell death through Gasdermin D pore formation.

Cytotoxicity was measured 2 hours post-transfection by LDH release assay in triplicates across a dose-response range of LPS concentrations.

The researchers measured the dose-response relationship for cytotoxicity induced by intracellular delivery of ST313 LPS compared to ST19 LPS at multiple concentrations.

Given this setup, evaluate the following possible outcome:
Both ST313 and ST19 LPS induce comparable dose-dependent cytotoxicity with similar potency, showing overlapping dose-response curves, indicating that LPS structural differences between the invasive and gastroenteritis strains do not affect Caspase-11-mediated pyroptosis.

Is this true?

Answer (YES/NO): NO